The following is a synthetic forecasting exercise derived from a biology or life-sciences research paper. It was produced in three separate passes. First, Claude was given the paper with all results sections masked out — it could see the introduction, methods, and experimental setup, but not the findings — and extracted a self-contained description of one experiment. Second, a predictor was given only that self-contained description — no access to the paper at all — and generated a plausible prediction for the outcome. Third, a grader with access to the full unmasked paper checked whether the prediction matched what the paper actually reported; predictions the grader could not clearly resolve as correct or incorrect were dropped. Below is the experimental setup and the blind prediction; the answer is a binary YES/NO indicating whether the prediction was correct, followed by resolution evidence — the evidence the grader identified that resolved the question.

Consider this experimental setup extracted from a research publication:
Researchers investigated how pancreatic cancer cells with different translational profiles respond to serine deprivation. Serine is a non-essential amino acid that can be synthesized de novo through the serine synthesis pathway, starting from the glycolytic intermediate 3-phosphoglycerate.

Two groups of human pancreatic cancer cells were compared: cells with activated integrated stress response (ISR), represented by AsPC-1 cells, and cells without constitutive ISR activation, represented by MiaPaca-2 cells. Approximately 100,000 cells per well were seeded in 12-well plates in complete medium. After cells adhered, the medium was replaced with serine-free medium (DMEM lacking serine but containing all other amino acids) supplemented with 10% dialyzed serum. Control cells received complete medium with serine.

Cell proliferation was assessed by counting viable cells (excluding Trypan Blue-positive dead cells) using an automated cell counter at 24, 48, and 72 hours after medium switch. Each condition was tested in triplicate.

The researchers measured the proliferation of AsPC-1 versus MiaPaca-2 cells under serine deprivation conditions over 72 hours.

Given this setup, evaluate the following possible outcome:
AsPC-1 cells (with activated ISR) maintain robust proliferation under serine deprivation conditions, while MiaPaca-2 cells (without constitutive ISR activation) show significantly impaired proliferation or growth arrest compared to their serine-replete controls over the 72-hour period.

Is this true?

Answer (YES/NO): NO